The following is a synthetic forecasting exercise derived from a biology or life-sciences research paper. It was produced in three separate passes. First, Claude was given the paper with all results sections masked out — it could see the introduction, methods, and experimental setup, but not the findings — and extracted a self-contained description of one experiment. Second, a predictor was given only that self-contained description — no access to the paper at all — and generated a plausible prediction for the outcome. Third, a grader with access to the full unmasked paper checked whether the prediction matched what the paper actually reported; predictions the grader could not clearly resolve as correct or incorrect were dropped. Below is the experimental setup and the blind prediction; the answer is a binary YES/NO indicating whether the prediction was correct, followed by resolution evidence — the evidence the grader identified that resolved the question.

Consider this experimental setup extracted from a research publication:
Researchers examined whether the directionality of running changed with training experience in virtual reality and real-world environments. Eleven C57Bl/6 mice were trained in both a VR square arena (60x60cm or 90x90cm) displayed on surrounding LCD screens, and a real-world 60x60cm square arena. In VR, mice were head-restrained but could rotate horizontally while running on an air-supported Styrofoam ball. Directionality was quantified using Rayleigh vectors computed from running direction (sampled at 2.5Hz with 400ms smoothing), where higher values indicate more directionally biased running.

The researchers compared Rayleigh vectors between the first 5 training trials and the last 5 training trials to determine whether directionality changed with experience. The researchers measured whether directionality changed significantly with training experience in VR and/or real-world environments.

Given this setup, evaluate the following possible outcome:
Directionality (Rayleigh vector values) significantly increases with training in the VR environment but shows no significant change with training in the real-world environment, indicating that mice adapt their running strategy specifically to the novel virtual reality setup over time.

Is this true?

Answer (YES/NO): NO